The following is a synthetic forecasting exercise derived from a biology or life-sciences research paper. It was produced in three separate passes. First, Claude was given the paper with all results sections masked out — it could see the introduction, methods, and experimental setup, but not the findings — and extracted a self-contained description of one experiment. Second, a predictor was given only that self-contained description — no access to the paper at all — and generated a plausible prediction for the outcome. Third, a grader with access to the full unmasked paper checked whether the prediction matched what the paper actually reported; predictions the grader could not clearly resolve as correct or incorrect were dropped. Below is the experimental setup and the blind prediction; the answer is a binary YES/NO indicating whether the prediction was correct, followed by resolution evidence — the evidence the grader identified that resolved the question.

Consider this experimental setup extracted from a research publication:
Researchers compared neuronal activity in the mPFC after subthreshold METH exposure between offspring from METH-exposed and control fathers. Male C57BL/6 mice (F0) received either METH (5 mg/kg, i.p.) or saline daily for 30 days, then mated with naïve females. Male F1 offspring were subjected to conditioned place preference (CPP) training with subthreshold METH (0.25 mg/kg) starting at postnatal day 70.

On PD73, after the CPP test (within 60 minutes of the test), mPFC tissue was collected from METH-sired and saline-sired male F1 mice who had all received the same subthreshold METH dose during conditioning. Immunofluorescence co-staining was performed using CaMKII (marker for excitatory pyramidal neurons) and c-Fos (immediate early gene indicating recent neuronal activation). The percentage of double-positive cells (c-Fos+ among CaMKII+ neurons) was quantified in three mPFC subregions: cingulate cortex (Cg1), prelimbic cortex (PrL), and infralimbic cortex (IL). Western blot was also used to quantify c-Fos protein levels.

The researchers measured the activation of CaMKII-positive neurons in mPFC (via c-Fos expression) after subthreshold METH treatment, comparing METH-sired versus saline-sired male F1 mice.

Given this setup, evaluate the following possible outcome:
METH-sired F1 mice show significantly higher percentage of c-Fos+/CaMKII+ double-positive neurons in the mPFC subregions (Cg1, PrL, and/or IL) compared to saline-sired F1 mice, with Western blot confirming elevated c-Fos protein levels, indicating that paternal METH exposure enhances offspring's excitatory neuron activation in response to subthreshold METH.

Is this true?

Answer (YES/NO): NO